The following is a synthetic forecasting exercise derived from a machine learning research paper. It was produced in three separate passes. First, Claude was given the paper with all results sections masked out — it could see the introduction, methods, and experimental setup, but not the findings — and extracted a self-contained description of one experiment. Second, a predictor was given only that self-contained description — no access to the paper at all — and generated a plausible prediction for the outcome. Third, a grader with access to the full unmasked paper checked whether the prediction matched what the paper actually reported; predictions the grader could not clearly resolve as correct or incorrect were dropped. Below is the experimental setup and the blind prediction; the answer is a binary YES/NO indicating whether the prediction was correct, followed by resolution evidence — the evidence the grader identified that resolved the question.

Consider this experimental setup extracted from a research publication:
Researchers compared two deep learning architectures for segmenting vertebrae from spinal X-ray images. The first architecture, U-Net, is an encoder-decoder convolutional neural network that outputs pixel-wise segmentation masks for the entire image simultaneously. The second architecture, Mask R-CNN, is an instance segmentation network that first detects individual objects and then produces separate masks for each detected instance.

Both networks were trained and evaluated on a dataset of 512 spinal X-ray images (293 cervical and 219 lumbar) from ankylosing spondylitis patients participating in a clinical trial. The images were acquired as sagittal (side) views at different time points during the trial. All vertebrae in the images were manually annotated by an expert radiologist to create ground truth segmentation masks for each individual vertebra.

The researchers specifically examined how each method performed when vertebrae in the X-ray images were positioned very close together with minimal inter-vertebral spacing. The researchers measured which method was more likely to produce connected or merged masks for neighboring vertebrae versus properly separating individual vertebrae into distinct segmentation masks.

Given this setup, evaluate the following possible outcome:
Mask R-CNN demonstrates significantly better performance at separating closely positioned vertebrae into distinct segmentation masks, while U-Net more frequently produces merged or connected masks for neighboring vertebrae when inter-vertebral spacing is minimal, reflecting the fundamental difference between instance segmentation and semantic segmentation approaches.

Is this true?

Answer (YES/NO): YES